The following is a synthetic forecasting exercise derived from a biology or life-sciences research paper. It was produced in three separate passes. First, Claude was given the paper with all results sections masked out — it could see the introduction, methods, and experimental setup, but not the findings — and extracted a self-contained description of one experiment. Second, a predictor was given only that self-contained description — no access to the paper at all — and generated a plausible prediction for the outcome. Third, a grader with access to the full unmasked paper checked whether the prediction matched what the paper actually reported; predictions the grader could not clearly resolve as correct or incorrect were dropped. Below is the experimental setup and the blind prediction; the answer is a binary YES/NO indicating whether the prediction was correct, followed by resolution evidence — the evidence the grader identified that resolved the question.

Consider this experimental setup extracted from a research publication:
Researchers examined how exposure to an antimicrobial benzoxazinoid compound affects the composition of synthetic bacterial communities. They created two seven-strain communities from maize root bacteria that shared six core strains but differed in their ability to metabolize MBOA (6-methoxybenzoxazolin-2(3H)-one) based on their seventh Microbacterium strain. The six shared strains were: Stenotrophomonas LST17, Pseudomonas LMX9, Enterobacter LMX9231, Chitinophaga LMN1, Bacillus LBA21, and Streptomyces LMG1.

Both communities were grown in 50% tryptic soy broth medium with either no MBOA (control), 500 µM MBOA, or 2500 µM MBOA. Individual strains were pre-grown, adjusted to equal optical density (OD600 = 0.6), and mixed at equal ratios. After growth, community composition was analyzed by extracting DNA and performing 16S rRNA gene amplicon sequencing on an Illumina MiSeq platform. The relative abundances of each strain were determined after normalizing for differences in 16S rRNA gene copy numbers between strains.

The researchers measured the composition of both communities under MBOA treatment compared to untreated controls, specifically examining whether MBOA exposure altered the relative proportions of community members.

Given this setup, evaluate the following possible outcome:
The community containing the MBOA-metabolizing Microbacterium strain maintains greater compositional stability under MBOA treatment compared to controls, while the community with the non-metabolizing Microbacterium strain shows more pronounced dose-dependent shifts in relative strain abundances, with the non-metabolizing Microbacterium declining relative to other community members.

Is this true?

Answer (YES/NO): NO